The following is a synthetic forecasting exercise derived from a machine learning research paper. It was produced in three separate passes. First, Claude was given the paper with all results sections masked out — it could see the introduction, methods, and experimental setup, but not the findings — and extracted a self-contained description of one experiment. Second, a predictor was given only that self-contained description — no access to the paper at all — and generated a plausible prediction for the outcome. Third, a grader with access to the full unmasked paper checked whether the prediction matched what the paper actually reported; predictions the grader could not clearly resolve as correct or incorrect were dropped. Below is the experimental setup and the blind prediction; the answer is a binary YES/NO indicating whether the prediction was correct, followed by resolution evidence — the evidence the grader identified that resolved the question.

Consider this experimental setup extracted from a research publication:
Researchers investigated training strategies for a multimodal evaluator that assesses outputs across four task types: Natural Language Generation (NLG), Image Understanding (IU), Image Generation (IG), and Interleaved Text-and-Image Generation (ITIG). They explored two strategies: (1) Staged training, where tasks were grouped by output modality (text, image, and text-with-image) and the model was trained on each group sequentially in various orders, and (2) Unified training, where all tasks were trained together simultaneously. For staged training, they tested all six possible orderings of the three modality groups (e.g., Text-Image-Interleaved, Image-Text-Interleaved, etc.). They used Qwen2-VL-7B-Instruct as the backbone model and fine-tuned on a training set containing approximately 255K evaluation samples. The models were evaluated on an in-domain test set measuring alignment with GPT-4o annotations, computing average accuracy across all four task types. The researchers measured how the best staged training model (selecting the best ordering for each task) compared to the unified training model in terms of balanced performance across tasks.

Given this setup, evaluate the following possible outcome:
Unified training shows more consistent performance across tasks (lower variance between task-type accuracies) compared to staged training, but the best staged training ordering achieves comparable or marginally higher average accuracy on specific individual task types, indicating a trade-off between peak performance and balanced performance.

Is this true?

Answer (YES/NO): NO